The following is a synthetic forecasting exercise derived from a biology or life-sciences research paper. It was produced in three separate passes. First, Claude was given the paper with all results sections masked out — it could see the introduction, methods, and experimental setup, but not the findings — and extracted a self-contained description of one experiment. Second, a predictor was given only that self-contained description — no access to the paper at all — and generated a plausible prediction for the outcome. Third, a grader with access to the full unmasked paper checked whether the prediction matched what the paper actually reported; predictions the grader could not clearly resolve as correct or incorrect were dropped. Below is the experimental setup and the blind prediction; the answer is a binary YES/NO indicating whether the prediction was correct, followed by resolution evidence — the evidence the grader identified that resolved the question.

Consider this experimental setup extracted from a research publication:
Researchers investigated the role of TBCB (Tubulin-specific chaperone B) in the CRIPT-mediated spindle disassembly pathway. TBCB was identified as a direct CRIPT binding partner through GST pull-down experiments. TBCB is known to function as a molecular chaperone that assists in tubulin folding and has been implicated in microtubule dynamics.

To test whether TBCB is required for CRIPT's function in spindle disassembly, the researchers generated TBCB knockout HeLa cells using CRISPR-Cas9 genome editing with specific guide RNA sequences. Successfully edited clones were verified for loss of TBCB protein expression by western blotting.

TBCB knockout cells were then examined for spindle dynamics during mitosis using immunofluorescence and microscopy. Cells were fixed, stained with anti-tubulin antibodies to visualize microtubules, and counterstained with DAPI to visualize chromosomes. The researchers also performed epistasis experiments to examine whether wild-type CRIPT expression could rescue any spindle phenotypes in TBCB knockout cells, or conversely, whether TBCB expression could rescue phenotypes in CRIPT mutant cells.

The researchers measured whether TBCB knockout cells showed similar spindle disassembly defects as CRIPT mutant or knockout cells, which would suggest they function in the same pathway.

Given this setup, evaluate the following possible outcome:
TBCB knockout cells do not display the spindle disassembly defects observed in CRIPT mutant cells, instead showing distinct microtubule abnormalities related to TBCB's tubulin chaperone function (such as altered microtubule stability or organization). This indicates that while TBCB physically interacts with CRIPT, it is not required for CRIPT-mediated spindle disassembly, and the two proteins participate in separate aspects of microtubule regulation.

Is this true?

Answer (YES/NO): NO